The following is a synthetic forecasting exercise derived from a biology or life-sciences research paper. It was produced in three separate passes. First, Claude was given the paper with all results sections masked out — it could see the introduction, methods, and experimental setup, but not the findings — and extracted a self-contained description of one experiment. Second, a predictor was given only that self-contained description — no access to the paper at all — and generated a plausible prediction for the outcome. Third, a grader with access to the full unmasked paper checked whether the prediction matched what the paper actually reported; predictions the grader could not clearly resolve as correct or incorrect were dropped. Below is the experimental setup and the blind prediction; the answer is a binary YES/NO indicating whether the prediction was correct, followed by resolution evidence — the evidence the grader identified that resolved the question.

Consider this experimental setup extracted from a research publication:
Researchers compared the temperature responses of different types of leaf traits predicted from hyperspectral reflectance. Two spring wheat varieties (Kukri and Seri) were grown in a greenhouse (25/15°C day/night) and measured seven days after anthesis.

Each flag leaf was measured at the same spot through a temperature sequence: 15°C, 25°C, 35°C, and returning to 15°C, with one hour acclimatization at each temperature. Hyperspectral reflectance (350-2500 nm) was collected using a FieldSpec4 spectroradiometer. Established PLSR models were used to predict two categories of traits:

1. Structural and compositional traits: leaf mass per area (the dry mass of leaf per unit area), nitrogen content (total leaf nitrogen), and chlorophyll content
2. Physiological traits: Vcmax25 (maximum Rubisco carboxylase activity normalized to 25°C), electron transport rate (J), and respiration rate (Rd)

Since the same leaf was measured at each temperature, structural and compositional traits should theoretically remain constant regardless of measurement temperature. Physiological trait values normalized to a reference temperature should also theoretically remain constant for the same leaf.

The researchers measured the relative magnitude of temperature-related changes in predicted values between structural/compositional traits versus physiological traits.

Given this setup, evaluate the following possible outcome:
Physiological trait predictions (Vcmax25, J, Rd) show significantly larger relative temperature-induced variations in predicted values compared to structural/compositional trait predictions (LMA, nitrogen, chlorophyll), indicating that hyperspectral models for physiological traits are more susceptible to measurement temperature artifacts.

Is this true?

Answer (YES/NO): NO